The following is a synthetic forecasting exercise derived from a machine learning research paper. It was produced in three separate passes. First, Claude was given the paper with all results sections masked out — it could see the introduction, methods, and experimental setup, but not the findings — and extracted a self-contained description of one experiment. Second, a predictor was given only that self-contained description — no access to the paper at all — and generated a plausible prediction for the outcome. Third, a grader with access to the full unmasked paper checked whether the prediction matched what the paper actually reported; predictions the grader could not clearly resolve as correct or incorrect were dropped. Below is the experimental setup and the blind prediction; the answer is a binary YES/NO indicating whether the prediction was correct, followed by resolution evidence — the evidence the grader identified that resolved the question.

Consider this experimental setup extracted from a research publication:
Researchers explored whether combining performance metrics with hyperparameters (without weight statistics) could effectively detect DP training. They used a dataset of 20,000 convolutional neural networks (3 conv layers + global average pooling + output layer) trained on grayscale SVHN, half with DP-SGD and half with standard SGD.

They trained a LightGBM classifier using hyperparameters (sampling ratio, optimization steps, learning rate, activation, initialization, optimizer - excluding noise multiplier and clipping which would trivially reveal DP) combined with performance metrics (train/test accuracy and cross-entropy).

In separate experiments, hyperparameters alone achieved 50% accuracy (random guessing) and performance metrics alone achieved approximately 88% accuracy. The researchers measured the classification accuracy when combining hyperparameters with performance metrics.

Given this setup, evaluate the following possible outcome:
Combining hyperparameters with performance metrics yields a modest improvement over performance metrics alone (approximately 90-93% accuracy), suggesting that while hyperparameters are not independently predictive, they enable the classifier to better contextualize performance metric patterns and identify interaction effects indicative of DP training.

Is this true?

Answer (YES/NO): NO